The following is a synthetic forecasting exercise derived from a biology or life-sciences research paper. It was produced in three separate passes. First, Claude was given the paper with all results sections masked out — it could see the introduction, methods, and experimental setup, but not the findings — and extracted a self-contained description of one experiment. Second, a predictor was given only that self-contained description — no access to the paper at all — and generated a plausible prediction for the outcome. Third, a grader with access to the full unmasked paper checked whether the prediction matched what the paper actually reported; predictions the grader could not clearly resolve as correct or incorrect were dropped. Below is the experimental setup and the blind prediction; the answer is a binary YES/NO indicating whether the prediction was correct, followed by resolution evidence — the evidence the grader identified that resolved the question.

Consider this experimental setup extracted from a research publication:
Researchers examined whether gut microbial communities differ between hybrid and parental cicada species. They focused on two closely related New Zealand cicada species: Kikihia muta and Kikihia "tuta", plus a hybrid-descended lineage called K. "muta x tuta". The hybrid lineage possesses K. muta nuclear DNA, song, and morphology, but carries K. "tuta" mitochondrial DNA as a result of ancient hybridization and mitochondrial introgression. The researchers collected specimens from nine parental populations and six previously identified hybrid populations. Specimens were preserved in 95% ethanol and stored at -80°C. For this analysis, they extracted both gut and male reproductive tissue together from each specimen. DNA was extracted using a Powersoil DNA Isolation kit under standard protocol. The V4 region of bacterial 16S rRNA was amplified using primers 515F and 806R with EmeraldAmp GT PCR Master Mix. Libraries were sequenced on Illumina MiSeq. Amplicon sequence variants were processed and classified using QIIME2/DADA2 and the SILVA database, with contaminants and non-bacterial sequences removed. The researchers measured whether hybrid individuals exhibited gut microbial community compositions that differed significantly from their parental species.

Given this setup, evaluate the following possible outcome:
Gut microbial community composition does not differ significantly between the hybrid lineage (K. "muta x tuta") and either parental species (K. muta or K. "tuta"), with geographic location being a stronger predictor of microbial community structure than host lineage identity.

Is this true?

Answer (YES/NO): NO